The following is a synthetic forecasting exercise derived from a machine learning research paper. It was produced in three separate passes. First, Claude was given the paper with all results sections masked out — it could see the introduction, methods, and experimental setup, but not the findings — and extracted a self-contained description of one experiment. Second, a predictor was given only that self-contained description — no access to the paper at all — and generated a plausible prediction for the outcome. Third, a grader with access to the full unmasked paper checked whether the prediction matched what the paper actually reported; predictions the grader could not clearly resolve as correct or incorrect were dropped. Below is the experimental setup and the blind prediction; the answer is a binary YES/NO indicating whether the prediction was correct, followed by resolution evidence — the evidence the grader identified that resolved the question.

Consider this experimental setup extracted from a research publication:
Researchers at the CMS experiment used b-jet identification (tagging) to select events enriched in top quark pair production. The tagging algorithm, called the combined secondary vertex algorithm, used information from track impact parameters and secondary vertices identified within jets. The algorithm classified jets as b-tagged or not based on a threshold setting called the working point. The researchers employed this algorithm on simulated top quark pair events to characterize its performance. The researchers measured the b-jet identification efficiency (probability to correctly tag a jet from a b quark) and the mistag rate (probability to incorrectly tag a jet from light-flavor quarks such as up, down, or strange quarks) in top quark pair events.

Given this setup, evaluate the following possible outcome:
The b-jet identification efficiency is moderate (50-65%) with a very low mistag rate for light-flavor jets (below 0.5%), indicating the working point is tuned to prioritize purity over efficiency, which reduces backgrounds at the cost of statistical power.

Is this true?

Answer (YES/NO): NO